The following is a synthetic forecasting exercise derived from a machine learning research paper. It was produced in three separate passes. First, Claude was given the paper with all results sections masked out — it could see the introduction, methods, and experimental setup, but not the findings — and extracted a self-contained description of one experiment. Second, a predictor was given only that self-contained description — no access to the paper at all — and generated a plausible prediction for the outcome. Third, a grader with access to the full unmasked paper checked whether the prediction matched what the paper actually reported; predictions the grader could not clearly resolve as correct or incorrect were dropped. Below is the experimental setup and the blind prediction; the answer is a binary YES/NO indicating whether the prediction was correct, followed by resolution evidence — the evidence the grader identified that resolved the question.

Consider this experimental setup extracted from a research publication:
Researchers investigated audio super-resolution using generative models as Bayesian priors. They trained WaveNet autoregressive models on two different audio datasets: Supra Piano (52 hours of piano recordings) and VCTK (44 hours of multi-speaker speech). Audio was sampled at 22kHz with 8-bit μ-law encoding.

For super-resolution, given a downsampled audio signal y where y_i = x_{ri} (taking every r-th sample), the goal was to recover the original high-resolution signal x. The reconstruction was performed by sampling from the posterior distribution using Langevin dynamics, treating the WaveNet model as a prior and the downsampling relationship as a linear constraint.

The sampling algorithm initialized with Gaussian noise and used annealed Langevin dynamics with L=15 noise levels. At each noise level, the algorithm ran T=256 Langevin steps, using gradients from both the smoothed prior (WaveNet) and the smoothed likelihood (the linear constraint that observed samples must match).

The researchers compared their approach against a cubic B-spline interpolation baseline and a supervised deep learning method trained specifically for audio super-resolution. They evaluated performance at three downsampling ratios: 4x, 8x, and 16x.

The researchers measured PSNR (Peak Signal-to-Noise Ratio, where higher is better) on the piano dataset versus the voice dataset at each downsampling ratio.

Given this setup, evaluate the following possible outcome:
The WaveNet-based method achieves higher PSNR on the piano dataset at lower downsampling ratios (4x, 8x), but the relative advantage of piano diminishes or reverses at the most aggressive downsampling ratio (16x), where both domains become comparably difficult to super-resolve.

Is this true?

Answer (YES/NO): NO